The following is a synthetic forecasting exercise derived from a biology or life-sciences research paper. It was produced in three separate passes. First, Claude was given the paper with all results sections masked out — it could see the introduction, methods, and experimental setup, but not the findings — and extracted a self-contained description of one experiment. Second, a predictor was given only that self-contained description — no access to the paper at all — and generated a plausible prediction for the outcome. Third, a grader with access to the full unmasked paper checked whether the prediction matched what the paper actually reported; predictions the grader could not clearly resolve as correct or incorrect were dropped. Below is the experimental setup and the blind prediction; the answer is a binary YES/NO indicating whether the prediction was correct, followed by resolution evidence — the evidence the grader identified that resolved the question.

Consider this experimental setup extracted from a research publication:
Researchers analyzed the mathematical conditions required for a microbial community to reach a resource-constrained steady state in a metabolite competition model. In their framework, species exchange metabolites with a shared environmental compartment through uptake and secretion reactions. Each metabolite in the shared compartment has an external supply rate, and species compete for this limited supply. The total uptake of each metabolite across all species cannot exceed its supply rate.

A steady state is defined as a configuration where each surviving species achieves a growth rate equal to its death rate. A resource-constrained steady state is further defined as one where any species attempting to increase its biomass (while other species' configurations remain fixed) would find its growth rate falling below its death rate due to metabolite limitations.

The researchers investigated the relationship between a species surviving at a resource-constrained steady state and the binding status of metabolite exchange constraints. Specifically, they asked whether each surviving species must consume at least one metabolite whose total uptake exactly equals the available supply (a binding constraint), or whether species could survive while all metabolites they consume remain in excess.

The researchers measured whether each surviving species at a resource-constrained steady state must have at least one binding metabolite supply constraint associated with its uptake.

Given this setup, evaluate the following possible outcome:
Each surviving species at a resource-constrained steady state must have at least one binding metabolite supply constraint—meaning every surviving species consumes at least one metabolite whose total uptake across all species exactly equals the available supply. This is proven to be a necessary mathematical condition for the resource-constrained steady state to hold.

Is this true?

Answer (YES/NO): YES